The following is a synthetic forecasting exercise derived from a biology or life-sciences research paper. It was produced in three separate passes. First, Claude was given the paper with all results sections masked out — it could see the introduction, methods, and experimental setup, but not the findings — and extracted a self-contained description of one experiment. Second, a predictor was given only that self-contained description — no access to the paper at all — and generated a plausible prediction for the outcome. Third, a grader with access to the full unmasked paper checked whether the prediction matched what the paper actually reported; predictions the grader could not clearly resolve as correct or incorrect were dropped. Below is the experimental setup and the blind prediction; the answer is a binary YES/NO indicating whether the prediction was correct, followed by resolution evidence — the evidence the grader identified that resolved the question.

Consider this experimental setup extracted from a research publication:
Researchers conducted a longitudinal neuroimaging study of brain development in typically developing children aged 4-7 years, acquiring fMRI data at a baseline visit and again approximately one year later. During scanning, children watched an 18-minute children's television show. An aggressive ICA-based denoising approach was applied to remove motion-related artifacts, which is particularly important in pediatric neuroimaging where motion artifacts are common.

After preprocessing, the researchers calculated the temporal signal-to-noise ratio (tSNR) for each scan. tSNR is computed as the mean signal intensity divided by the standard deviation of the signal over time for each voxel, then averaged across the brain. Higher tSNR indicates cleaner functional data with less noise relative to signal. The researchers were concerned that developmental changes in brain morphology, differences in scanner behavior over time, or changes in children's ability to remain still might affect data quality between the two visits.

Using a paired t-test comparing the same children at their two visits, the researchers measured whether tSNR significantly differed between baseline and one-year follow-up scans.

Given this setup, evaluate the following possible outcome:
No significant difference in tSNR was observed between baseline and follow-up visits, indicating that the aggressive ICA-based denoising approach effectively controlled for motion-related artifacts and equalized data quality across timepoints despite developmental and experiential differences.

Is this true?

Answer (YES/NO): YES